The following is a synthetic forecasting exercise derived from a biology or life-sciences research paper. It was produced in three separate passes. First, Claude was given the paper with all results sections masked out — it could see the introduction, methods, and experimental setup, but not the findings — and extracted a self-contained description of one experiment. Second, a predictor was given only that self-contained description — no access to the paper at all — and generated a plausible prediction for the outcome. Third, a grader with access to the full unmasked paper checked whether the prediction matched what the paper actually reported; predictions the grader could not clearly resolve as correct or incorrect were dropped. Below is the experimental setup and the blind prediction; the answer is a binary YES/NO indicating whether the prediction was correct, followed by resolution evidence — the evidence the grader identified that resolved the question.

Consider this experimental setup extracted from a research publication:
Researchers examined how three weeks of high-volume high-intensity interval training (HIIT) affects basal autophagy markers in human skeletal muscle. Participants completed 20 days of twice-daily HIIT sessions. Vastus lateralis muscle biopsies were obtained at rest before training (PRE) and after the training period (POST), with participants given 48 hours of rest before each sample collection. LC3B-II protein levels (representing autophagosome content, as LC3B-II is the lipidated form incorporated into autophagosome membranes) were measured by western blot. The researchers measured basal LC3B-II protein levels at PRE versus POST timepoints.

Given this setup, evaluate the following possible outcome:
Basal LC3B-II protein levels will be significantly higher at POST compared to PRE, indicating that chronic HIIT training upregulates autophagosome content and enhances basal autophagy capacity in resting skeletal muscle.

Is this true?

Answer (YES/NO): YES